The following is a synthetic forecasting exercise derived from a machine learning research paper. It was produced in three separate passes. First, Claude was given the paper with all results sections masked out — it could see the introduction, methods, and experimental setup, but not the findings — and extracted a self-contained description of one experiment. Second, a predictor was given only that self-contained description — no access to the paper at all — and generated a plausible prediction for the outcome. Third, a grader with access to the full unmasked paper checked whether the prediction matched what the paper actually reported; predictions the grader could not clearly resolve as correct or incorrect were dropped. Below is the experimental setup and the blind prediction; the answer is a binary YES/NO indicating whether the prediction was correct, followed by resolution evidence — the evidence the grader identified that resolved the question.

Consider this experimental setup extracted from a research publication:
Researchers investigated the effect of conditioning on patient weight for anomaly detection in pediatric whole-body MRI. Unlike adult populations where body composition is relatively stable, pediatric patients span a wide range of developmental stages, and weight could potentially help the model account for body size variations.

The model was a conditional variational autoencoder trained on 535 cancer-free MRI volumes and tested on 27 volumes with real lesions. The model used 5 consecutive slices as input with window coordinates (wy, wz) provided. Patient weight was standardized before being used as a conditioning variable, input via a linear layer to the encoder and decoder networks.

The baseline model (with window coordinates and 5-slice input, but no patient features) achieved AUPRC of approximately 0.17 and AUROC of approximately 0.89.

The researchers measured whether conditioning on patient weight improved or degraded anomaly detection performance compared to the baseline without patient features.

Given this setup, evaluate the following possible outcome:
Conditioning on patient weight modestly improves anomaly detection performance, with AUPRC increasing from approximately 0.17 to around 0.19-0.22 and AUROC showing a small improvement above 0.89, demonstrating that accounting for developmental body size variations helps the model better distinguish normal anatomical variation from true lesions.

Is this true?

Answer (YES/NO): NO